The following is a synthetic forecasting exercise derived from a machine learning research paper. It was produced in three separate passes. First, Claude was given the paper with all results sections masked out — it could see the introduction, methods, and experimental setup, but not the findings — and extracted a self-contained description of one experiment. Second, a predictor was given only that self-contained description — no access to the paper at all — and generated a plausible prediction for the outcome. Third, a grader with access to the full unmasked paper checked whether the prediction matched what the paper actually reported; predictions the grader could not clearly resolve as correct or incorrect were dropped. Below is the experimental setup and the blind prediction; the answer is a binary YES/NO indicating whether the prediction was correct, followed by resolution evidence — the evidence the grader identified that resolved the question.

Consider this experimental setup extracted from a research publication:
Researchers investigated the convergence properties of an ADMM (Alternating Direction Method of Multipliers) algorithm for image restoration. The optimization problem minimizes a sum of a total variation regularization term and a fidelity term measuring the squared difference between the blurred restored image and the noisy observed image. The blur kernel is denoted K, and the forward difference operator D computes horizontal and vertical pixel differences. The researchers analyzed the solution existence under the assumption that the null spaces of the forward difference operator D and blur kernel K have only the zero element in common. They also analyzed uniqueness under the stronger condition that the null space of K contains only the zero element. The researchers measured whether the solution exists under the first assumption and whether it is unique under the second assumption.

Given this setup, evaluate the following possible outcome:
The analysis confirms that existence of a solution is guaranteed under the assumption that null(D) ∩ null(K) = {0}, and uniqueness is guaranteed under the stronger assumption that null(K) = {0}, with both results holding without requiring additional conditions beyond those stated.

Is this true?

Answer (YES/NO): YES